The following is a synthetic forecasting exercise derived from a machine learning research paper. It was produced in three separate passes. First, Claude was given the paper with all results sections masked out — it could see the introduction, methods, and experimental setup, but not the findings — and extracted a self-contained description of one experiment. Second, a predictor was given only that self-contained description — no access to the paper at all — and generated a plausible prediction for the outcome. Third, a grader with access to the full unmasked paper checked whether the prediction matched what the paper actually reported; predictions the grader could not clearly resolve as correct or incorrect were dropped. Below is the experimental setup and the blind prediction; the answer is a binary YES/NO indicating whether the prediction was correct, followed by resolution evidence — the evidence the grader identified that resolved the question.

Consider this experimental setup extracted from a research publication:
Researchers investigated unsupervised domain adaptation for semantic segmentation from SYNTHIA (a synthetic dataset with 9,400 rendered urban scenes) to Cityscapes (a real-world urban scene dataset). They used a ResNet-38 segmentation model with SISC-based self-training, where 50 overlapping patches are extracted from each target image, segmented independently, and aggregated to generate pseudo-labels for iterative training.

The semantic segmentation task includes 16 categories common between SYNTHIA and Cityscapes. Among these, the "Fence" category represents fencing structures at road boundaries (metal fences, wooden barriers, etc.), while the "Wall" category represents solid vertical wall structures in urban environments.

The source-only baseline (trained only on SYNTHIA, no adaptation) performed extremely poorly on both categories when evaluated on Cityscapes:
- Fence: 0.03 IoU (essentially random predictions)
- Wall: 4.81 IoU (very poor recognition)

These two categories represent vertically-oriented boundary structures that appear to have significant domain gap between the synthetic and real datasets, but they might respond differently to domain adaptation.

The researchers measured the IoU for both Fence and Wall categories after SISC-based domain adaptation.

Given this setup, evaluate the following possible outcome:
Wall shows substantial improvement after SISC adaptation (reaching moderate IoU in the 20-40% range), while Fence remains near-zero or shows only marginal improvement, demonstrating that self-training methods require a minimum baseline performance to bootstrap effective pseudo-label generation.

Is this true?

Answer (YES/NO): NO